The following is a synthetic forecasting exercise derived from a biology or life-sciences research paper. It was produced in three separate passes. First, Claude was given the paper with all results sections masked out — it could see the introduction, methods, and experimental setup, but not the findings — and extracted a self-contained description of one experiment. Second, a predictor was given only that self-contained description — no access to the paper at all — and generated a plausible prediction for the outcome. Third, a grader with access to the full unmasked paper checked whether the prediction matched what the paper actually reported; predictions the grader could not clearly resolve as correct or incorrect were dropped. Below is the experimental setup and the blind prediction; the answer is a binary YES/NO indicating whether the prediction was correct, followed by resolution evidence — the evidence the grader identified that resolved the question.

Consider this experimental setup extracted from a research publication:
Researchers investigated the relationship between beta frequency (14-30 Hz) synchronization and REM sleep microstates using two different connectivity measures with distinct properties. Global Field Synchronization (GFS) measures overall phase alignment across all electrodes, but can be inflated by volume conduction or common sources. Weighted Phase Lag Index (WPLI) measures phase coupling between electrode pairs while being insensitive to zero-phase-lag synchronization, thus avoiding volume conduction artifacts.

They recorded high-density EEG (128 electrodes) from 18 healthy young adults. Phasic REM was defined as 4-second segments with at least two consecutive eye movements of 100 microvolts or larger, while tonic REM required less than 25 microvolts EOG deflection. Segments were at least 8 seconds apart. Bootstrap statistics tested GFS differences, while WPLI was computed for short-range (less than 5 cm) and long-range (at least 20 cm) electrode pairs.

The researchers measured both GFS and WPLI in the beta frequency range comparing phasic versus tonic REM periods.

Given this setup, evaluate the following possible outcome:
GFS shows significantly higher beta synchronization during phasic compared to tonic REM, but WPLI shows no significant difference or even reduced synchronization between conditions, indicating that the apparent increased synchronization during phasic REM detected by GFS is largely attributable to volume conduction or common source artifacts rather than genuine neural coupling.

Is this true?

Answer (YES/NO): NO